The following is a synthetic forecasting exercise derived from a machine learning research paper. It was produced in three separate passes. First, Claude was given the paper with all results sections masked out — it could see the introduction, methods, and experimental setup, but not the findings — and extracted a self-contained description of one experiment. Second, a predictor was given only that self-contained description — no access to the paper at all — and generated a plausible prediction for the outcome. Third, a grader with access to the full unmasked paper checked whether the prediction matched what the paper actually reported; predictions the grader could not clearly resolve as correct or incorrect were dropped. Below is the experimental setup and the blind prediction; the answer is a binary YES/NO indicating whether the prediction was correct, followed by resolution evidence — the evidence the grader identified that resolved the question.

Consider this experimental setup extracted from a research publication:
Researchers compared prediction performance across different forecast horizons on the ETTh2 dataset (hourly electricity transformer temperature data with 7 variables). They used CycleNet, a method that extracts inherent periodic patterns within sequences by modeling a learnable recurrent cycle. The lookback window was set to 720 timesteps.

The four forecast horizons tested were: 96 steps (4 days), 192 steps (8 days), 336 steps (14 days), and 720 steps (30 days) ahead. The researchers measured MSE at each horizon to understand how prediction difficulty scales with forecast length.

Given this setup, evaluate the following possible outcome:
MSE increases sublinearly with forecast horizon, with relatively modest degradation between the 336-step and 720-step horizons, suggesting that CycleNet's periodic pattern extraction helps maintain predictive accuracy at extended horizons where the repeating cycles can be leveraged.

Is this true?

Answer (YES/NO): YES